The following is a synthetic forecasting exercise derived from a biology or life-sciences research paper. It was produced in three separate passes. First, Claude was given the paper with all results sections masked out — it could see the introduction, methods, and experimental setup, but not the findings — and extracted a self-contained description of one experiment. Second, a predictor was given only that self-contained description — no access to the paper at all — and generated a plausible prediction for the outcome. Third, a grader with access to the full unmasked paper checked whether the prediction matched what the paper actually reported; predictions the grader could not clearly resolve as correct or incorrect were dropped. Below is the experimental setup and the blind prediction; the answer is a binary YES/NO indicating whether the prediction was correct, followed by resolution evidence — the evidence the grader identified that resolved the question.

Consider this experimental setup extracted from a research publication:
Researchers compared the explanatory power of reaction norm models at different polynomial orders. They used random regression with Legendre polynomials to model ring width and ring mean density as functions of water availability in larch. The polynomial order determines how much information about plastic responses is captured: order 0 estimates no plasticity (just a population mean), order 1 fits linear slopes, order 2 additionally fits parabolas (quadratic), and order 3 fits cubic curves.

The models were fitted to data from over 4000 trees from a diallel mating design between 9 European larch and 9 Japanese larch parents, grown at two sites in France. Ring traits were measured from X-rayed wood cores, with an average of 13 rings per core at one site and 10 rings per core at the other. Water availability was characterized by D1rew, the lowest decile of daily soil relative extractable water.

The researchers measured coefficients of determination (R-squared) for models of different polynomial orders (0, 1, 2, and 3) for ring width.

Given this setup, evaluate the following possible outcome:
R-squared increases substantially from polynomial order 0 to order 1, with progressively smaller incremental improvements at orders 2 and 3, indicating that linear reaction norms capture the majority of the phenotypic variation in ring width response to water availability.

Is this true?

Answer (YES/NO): YES